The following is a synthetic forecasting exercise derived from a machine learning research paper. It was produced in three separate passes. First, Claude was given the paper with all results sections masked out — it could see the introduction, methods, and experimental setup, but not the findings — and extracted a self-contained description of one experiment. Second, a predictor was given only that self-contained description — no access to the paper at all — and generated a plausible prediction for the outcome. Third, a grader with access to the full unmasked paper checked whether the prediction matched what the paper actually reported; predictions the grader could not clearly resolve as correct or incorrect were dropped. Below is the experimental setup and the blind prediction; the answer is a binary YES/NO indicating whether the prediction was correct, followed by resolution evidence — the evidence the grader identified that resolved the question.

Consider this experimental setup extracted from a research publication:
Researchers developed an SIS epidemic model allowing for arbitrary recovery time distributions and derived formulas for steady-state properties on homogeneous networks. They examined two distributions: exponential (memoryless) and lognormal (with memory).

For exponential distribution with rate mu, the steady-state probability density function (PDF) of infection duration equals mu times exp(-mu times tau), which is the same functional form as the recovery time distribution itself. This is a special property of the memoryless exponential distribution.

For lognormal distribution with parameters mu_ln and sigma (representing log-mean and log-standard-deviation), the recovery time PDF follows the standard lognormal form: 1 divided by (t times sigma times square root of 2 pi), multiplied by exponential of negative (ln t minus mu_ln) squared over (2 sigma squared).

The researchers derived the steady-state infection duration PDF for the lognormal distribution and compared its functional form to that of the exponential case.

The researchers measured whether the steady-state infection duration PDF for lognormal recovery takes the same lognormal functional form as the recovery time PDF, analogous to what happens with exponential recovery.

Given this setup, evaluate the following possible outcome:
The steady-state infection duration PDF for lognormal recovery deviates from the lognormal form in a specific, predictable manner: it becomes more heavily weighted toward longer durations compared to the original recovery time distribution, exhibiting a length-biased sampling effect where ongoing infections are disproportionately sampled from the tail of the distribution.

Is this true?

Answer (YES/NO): YES